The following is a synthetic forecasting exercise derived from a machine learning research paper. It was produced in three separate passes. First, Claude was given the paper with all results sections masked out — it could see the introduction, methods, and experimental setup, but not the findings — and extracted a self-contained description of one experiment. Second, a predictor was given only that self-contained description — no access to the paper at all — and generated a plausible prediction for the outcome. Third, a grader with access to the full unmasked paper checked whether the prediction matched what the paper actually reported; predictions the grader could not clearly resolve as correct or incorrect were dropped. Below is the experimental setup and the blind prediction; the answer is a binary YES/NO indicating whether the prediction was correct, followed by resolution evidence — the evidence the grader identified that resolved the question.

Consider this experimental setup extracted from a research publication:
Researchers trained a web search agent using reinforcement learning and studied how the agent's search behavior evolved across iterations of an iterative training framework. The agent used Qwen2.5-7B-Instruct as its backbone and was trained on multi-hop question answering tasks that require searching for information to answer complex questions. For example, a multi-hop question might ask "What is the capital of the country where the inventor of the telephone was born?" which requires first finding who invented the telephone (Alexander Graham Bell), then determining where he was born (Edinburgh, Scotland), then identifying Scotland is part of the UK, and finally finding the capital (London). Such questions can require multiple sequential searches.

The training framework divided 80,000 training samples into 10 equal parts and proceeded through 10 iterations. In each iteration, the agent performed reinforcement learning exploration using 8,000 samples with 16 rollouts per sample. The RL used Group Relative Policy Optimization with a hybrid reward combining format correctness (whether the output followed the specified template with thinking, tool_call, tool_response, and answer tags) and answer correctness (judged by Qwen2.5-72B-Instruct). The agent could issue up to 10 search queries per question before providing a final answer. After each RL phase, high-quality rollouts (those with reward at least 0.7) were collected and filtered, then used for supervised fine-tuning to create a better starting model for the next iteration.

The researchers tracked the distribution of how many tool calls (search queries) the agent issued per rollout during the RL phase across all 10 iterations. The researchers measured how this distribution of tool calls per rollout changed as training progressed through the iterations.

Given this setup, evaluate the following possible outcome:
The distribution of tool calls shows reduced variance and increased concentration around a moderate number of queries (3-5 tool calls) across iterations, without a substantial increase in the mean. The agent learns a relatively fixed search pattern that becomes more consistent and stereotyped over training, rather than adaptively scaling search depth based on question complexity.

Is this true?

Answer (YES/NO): NO